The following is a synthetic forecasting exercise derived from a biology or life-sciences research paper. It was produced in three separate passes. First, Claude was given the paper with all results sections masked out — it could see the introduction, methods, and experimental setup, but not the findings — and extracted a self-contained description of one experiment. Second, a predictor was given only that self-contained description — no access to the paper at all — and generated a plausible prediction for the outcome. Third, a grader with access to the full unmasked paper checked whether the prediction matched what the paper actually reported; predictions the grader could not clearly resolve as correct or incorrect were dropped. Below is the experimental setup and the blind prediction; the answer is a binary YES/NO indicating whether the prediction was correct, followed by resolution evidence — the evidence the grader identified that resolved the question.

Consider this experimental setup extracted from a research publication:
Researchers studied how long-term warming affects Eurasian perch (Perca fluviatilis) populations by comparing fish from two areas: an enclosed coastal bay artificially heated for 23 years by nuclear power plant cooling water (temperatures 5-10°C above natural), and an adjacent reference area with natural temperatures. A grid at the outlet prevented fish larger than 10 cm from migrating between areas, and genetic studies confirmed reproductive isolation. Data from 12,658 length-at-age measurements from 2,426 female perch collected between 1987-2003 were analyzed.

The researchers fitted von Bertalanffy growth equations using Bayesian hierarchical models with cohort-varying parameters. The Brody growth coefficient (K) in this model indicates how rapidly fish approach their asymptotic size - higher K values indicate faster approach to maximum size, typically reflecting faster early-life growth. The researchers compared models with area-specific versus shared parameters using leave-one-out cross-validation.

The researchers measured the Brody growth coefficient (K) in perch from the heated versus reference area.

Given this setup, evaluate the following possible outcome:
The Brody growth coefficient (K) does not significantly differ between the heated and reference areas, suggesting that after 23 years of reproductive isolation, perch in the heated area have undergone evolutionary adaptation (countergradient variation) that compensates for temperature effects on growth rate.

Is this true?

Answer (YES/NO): NO